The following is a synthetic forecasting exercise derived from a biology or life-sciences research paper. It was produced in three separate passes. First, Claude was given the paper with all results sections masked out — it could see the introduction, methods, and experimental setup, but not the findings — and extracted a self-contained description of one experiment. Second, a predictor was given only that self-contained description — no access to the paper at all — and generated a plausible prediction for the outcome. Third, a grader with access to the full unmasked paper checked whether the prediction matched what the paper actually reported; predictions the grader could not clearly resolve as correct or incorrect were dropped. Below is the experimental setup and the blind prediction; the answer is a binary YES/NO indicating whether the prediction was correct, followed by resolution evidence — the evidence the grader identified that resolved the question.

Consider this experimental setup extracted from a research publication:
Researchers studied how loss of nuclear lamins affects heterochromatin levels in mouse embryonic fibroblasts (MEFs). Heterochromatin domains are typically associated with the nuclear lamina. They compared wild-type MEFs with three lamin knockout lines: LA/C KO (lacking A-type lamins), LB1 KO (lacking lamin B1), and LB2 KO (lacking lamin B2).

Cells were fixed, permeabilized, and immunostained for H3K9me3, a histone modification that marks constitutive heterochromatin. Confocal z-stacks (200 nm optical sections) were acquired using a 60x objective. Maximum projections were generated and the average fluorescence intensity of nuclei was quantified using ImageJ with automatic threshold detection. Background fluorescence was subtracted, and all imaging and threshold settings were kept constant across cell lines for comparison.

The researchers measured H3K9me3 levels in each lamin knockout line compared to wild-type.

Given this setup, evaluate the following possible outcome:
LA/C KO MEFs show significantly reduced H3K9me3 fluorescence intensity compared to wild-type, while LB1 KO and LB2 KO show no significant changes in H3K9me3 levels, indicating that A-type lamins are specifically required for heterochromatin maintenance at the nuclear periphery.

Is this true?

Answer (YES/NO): NO